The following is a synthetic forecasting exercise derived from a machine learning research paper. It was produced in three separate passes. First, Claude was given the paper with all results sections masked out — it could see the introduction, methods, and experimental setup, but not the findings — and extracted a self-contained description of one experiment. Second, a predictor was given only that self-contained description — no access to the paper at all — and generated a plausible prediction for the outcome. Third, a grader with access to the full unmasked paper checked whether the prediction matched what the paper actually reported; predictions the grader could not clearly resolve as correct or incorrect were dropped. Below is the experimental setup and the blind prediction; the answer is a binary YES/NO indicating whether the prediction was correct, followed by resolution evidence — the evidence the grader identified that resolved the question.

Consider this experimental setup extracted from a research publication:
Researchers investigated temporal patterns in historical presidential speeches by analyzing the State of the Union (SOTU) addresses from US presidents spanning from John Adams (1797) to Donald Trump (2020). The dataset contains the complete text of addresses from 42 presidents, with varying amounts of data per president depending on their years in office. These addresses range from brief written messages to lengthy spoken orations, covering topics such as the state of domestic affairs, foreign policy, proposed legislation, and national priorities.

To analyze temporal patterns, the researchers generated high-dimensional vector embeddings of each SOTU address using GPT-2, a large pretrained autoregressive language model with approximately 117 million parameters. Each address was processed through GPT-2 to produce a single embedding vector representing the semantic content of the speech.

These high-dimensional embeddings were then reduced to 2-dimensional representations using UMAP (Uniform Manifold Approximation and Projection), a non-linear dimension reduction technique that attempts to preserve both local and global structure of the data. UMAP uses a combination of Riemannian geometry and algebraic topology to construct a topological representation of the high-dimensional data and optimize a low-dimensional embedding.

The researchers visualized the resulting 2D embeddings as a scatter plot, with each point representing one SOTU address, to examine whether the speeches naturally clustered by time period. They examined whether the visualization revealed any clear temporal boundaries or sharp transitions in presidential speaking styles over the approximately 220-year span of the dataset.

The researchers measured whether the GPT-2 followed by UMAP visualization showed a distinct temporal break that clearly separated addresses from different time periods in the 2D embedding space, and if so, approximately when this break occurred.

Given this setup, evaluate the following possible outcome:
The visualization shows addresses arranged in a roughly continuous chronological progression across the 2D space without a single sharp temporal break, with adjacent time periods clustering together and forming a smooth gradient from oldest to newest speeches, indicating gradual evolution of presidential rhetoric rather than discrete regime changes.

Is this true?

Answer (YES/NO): NO